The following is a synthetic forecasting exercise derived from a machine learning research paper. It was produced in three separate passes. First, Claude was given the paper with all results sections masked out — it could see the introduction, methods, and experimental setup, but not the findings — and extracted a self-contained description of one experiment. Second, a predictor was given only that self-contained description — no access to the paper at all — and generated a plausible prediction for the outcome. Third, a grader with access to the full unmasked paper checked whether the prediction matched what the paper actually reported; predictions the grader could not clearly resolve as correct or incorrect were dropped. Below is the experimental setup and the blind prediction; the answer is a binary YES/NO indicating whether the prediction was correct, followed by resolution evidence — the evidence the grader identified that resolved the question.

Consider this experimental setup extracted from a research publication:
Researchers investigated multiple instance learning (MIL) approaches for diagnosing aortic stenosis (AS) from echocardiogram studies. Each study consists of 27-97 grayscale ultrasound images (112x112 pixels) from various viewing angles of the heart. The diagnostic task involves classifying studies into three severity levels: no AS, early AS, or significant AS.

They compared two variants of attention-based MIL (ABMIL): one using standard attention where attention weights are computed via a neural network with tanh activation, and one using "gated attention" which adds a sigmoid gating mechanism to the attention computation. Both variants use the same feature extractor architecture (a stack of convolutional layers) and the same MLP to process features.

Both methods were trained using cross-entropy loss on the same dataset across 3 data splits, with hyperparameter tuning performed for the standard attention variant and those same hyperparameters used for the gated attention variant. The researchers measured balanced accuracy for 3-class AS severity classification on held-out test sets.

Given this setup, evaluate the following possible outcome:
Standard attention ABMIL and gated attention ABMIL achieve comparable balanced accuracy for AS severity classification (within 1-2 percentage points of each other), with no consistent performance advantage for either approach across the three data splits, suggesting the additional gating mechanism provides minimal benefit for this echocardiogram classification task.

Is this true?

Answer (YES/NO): YES